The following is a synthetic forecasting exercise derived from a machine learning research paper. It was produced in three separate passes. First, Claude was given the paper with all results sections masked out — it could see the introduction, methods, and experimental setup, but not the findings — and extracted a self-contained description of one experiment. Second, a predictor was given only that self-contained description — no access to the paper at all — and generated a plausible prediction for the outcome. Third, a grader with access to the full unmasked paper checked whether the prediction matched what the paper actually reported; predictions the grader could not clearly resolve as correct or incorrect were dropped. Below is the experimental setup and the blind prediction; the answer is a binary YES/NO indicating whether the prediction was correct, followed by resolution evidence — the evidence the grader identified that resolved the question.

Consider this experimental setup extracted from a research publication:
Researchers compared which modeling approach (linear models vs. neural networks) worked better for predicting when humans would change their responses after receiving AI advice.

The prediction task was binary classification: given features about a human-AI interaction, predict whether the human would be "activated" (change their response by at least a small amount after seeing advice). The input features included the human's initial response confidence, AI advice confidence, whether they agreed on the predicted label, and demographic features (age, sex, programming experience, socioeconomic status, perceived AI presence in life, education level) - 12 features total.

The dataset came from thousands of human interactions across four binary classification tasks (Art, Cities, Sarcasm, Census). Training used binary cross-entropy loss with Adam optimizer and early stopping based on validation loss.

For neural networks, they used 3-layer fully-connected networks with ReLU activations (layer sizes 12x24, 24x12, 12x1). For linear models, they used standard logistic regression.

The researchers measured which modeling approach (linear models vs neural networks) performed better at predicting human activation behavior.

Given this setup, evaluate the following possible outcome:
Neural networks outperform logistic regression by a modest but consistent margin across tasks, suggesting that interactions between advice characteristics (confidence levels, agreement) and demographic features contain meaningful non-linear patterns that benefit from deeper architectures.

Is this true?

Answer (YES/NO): NO